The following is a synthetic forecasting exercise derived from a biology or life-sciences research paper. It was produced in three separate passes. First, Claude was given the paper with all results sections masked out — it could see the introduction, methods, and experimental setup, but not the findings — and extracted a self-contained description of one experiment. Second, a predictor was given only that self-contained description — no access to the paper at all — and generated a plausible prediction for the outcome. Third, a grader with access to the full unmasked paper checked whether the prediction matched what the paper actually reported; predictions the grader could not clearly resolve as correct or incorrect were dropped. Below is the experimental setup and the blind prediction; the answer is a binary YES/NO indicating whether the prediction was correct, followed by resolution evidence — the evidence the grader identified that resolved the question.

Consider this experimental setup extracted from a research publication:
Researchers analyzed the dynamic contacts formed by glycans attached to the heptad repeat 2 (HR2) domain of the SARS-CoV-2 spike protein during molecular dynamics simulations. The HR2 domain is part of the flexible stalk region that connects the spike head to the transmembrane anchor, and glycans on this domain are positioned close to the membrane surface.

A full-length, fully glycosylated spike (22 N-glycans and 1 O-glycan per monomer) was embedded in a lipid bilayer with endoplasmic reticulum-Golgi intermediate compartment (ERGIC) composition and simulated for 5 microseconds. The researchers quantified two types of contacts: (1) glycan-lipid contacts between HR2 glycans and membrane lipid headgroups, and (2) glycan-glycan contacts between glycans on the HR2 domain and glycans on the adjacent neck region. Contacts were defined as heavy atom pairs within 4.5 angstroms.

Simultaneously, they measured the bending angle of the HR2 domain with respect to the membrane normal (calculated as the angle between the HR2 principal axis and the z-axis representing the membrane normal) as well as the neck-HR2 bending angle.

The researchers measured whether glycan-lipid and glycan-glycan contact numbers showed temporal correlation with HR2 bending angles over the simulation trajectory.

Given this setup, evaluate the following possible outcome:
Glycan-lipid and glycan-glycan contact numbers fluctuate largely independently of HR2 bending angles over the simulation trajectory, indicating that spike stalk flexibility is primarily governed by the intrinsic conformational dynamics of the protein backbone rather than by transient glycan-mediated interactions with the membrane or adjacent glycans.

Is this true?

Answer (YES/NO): NO